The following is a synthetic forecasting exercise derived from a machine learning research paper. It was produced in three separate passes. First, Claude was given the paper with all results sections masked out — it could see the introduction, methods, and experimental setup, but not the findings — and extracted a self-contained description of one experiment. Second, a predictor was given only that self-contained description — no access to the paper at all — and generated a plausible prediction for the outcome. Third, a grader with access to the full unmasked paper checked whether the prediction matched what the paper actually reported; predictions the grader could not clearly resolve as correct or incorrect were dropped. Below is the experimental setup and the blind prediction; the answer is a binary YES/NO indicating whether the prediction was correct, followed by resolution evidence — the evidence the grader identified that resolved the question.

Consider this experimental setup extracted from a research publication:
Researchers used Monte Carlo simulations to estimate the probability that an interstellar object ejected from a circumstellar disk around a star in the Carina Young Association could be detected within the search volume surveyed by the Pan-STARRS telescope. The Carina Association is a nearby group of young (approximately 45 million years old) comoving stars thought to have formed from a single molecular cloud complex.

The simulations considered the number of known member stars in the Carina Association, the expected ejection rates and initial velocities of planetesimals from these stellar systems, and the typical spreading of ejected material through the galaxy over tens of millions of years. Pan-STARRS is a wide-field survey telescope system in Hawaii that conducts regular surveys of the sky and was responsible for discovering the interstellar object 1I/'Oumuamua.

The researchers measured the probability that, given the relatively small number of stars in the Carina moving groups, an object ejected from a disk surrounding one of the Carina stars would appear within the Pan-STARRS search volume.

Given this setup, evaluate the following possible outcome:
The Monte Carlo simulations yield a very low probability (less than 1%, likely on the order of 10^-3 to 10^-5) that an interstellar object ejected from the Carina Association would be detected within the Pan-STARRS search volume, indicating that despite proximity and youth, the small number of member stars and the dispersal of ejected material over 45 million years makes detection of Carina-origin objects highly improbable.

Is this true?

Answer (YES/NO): YES